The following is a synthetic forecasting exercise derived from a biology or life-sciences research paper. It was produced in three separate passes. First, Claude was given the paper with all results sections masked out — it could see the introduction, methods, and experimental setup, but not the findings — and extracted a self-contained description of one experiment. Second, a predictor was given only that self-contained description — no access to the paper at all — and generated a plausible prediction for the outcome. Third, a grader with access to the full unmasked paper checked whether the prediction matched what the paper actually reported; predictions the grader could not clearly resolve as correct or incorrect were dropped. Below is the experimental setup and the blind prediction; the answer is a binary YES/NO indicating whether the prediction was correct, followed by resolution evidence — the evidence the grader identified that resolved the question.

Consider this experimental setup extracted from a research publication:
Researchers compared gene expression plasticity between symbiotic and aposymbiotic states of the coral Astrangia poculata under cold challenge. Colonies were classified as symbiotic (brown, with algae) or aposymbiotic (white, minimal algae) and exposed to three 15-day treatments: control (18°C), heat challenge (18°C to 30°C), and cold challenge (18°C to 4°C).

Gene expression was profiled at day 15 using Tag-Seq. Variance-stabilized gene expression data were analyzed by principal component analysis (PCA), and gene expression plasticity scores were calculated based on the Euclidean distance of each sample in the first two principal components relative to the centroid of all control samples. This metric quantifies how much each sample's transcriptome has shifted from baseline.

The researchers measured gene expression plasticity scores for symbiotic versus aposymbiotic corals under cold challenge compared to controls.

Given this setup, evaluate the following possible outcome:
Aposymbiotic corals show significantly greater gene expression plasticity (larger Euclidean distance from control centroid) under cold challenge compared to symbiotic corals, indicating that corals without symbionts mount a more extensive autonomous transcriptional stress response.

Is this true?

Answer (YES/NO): NO